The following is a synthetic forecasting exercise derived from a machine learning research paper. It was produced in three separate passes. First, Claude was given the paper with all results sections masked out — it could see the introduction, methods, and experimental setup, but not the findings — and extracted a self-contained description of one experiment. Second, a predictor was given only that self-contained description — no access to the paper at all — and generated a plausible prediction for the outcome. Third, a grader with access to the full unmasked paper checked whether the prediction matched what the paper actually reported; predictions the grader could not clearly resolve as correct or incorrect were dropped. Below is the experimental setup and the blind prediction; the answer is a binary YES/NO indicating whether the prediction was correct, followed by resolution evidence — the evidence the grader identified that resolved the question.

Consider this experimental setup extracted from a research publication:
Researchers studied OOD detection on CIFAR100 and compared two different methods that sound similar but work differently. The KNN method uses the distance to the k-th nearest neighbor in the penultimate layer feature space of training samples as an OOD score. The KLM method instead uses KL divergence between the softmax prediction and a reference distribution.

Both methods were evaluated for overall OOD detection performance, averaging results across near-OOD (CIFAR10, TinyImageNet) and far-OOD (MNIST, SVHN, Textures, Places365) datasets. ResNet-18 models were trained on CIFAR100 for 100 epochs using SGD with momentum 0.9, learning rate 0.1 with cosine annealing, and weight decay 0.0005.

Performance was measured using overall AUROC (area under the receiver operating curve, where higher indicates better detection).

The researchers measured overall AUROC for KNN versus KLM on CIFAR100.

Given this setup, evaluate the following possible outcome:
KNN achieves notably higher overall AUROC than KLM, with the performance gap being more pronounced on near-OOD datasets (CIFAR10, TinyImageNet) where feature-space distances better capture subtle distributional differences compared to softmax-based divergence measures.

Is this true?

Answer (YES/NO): NO